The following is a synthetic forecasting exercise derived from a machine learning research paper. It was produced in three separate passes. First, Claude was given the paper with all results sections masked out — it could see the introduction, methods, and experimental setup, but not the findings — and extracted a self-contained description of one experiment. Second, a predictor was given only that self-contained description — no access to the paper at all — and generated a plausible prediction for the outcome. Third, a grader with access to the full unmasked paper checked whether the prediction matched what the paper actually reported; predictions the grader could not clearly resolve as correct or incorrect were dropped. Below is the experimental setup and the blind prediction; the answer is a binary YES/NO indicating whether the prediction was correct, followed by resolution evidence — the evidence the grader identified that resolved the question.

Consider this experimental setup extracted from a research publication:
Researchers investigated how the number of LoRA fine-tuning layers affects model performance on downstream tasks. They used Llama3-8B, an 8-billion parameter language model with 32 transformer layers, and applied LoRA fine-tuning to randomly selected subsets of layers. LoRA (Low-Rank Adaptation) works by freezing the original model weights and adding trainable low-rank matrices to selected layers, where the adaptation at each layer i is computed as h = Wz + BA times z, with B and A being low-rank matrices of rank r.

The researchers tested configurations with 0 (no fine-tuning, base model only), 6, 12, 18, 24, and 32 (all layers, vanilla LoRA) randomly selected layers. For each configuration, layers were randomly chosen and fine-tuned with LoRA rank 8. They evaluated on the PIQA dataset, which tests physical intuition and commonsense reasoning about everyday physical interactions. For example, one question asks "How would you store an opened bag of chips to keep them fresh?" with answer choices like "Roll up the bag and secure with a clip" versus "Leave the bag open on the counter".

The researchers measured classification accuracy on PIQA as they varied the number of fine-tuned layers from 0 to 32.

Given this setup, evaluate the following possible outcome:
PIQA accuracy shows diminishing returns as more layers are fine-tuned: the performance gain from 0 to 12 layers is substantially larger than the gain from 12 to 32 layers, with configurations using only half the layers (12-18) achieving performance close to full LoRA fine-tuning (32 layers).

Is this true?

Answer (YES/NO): NO